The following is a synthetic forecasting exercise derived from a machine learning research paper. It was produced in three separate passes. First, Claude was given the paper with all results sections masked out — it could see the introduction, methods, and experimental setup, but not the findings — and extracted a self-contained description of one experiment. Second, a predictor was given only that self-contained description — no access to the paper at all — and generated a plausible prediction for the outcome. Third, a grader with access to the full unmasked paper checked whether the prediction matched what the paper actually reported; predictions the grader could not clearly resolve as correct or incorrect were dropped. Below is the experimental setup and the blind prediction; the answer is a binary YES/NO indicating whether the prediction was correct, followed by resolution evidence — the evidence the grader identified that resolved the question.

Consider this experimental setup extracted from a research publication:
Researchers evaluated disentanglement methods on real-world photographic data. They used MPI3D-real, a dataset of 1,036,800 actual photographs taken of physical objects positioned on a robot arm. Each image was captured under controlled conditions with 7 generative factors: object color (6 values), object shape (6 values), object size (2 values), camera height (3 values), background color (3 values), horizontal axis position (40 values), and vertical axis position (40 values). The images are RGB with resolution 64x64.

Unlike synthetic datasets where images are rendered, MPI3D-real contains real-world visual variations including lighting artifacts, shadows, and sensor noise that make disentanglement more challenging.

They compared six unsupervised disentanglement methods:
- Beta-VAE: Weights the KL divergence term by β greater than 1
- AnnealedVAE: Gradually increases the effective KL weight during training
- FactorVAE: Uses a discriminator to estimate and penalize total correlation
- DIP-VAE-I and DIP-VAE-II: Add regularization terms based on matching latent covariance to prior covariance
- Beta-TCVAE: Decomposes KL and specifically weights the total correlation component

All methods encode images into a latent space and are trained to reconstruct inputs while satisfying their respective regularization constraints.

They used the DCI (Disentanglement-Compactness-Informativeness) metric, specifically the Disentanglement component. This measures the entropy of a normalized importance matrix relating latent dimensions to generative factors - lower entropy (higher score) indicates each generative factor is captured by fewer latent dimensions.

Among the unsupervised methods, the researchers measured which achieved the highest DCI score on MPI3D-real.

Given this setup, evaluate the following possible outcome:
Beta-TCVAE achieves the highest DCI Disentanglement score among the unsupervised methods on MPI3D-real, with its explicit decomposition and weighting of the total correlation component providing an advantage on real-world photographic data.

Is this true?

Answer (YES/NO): NO